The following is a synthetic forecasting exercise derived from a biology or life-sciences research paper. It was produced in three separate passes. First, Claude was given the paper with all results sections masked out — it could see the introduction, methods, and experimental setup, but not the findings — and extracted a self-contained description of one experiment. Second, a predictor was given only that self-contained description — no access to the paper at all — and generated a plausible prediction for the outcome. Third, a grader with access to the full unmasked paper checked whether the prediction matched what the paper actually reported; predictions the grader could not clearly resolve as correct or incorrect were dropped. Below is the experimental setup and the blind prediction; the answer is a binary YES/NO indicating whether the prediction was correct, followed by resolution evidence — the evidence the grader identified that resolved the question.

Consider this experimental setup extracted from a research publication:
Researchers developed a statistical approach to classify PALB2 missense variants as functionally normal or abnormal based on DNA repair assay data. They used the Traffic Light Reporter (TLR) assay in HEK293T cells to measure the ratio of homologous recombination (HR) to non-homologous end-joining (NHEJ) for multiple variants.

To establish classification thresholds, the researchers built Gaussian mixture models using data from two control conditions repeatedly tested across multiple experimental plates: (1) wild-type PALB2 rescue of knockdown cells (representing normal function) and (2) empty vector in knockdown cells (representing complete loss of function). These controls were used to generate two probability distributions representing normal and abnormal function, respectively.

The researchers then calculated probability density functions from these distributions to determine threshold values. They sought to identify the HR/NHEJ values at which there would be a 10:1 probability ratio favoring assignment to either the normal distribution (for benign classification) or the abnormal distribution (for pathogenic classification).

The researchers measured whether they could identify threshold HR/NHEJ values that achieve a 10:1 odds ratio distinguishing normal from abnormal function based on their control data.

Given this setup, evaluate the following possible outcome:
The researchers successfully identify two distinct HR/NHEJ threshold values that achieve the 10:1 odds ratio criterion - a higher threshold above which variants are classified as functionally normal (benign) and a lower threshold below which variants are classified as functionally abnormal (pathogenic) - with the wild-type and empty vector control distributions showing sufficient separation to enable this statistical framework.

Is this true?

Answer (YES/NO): YES